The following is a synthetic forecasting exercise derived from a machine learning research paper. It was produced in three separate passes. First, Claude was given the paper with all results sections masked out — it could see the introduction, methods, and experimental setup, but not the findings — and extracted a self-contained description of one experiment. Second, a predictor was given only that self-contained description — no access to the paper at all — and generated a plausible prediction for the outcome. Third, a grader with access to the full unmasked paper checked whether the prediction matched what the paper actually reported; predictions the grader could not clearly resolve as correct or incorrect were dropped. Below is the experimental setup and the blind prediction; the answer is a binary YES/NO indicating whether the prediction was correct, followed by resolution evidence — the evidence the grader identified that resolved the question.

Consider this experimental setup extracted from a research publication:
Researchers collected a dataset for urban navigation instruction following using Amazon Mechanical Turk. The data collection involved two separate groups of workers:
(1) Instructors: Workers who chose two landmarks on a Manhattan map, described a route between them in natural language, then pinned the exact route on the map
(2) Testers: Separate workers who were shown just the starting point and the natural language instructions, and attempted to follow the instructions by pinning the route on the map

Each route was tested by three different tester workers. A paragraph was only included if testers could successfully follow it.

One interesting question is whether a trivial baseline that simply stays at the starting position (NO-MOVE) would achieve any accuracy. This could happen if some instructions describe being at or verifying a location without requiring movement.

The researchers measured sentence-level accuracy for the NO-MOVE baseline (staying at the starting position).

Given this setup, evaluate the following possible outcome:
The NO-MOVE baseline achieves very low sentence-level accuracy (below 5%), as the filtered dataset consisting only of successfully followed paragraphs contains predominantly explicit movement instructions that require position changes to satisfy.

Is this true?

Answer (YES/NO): NO